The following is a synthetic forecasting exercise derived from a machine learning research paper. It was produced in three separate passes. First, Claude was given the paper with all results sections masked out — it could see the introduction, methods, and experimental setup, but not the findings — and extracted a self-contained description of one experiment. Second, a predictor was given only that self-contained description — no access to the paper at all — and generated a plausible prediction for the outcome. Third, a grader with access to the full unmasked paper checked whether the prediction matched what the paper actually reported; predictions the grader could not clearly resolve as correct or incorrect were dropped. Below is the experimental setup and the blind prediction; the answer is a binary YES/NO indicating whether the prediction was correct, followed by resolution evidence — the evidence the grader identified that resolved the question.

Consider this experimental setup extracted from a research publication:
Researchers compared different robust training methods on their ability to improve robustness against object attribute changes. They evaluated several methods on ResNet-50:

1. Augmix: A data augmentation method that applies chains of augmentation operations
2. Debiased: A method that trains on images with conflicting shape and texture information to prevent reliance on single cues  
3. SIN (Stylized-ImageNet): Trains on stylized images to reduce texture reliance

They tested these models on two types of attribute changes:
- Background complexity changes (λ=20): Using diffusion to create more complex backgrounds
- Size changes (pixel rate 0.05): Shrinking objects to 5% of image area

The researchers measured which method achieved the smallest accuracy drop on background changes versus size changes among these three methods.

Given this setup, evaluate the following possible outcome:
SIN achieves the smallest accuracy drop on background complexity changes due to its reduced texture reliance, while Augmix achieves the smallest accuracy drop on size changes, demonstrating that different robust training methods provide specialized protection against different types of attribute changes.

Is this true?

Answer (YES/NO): NO